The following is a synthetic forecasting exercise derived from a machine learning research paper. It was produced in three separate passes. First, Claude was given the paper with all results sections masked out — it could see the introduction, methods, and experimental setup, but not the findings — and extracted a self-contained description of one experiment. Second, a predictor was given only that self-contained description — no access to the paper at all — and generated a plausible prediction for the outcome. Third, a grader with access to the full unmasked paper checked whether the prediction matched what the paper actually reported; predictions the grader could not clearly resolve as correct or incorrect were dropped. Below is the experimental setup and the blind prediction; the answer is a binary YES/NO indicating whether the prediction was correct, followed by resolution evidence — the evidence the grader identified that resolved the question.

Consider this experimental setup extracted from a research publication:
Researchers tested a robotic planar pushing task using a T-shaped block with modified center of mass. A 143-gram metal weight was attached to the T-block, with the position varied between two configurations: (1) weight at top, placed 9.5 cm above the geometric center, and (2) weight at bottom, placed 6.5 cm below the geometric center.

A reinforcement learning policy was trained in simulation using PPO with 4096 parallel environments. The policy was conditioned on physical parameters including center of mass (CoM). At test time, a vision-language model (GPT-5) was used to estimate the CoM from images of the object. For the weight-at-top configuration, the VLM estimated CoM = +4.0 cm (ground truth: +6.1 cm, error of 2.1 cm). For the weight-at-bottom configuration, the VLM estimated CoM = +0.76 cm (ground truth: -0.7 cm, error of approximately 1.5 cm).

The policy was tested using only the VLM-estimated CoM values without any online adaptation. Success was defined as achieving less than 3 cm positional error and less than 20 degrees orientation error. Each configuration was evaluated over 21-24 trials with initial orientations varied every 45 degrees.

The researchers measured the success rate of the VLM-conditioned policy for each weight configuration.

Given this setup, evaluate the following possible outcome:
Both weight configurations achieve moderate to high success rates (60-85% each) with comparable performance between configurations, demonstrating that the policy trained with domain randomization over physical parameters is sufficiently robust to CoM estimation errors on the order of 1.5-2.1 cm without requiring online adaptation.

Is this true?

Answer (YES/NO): NO